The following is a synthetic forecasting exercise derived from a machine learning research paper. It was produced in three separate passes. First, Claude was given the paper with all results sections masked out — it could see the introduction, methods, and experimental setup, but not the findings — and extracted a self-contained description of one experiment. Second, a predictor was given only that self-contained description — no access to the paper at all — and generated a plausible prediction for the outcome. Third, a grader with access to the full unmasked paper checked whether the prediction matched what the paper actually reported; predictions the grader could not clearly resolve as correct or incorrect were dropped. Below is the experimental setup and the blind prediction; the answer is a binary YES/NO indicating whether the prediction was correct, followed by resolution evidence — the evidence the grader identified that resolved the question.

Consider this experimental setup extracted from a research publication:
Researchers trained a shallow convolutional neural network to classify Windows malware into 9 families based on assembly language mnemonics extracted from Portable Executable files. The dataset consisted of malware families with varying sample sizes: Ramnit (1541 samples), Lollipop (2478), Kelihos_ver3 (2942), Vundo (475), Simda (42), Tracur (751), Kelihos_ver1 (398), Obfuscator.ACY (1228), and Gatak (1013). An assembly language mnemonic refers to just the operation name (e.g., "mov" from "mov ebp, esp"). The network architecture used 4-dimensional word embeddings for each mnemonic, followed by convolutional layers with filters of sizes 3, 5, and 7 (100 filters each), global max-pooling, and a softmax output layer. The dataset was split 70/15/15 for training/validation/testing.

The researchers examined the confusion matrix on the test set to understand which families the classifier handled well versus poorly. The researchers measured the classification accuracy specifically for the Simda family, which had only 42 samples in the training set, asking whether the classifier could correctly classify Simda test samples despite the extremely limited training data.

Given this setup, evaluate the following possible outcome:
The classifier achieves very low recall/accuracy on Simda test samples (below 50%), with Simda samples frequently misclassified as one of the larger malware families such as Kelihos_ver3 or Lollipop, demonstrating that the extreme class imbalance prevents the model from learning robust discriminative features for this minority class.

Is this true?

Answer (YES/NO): NO